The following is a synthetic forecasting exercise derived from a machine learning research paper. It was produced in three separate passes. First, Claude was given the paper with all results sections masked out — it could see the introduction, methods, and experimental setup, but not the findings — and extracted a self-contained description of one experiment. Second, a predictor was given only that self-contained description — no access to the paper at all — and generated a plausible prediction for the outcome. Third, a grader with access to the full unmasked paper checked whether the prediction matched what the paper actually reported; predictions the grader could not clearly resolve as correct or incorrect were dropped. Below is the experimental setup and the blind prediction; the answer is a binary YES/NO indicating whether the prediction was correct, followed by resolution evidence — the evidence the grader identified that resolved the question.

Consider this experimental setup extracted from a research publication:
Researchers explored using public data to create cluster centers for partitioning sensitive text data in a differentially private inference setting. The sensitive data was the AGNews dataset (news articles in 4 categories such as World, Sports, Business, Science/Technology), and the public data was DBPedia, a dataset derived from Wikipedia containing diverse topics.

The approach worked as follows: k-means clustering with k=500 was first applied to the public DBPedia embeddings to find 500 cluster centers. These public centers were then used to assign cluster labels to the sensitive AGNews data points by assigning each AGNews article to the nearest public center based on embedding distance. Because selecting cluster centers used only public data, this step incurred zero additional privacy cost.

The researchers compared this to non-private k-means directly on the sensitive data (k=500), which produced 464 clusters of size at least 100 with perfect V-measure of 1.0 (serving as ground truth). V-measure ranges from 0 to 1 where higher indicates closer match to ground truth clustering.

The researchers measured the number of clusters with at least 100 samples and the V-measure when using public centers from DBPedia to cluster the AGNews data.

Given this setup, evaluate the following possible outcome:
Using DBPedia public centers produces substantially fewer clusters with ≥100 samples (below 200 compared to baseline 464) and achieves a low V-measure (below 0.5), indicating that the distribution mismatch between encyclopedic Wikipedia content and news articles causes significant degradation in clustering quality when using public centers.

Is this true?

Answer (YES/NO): NO